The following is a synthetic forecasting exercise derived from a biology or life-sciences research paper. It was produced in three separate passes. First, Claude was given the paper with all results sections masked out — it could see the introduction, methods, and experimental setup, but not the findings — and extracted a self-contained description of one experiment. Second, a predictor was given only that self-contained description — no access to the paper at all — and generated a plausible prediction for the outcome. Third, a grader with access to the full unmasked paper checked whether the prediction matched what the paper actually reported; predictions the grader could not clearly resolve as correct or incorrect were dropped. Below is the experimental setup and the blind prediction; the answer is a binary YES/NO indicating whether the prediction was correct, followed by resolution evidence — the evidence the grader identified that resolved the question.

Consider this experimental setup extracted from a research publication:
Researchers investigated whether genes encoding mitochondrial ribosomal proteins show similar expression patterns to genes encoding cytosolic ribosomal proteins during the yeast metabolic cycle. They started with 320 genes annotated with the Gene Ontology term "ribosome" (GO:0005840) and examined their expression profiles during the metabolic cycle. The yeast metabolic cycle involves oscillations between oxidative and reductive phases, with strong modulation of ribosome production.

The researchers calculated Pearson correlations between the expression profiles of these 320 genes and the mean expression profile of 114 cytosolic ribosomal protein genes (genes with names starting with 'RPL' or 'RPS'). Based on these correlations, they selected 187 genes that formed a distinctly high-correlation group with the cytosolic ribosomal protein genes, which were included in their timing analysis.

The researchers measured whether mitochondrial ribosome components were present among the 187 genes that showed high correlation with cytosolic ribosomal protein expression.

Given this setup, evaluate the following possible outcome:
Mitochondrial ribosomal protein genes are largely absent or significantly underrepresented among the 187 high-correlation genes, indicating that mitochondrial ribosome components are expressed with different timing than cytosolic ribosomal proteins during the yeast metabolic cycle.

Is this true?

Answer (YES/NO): YES